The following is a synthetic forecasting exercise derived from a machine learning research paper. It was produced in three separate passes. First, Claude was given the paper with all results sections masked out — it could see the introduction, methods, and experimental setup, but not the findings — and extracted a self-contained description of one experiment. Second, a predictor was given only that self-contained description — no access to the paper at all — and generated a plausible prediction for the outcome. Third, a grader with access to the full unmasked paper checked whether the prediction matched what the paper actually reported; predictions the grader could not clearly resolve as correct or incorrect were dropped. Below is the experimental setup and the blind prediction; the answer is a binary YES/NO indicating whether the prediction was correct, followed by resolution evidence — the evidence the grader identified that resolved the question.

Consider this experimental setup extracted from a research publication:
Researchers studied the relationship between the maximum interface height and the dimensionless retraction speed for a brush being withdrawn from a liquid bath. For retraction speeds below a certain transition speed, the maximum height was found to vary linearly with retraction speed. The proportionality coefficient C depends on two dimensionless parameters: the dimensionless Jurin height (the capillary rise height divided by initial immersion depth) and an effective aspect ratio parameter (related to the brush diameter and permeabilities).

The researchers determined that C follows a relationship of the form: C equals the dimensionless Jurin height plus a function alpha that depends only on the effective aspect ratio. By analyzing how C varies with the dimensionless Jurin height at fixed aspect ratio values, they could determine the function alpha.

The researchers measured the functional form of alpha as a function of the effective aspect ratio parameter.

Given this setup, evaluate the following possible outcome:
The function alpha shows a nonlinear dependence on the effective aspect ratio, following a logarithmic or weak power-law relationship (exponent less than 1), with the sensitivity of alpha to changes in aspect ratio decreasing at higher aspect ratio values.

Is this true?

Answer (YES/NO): NO